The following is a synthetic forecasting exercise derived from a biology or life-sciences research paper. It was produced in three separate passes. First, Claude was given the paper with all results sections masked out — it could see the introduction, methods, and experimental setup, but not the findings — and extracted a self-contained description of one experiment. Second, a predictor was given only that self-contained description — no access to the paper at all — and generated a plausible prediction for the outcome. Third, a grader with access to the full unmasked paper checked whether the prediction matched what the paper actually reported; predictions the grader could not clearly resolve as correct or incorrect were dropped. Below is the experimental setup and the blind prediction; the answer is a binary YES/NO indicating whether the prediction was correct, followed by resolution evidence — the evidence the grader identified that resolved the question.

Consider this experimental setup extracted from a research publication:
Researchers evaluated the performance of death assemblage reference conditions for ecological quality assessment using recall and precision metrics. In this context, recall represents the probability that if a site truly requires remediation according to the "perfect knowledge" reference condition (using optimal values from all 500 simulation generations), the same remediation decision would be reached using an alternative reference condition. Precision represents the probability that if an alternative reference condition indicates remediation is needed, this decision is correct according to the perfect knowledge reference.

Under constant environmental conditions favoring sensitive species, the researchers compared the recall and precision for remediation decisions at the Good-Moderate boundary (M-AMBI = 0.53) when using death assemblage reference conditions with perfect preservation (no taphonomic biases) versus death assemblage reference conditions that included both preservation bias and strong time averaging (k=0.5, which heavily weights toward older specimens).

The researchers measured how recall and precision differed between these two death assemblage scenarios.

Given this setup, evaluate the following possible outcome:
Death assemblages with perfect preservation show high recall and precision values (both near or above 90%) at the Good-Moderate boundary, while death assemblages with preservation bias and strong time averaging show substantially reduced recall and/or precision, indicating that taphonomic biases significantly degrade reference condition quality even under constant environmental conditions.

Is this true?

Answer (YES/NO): NO